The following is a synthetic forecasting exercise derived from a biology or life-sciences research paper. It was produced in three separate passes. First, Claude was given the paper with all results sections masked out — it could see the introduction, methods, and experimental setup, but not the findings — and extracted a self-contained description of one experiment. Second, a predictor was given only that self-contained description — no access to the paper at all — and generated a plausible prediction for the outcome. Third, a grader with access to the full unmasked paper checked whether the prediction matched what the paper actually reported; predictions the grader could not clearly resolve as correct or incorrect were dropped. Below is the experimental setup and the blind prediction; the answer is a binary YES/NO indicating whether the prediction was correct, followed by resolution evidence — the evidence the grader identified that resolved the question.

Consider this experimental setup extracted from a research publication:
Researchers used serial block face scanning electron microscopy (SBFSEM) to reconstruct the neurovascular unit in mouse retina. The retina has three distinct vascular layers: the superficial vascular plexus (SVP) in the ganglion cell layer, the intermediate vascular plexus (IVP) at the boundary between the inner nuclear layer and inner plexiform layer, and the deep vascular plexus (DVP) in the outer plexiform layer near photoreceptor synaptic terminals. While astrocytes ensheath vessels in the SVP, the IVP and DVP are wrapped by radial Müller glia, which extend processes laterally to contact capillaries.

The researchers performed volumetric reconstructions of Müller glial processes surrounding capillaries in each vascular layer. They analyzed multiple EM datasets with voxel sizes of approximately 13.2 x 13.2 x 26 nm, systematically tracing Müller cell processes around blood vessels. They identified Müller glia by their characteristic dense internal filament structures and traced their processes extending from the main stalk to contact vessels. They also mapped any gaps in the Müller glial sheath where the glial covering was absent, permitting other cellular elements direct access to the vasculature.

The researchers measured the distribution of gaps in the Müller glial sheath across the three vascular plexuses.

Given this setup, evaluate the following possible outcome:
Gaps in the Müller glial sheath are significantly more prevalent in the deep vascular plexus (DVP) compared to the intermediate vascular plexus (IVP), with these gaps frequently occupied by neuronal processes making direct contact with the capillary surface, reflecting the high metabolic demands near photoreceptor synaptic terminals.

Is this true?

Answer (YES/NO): NO